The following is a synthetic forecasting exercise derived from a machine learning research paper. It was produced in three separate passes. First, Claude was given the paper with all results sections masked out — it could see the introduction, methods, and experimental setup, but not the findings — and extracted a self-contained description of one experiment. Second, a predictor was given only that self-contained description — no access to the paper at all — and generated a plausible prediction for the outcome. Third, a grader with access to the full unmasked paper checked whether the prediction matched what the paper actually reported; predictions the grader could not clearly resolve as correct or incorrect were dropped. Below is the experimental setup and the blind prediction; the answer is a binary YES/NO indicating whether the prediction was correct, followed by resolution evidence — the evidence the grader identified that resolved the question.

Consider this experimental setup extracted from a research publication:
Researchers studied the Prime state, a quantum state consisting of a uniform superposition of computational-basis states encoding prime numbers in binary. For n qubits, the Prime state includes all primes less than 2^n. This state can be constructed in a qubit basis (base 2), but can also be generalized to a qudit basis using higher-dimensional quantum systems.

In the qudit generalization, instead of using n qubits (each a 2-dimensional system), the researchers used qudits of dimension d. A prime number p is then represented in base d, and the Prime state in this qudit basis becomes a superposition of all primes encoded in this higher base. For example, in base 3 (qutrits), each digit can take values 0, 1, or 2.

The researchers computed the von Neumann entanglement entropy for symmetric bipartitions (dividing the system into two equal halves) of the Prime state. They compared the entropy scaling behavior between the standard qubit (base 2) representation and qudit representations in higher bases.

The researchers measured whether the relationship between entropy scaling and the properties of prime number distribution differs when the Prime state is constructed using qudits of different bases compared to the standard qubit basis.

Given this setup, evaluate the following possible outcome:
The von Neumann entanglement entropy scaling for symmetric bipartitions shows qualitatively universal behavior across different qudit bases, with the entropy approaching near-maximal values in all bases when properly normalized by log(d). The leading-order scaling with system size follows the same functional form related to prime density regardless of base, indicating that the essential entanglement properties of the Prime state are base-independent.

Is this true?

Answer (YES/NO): YES